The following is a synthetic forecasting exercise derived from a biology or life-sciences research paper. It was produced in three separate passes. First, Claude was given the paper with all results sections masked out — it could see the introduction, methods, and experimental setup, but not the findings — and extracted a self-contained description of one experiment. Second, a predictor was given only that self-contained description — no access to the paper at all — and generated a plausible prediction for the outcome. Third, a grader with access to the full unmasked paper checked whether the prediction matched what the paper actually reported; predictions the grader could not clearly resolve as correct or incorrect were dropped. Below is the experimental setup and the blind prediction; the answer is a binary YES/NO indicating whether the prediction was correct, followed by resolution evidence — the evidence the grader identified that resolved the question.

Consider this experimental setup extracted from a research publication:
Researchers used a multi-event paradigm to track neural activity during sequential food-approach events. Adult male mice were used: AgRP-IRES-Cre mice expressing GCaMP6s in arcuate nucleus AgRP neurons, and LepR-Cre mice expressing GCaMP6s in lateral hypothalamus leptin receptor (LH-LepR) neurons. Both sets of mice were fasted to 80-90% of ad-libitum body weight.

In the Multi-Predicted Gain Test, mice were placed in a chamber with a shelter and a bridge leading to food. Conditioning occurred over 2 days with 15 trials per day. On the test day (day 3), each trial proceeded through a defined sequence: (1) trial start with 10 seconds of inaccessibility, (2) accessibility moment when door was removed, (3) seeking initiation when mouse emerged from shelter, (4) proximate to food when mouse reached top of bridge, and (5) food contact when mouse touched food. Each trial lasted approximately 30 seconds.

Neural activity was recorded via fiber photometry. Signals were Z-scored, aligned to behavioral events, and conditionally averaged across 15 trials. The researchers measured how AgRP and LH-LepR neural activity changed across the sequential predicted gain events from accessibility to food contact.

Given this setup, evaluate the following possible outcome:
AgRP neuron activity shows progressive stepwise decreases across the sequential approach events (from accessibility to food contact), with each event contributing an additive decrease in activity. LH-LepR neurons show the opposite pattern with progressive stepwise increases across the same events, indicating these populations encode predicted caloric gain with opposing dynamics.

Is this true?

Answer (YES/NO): YES